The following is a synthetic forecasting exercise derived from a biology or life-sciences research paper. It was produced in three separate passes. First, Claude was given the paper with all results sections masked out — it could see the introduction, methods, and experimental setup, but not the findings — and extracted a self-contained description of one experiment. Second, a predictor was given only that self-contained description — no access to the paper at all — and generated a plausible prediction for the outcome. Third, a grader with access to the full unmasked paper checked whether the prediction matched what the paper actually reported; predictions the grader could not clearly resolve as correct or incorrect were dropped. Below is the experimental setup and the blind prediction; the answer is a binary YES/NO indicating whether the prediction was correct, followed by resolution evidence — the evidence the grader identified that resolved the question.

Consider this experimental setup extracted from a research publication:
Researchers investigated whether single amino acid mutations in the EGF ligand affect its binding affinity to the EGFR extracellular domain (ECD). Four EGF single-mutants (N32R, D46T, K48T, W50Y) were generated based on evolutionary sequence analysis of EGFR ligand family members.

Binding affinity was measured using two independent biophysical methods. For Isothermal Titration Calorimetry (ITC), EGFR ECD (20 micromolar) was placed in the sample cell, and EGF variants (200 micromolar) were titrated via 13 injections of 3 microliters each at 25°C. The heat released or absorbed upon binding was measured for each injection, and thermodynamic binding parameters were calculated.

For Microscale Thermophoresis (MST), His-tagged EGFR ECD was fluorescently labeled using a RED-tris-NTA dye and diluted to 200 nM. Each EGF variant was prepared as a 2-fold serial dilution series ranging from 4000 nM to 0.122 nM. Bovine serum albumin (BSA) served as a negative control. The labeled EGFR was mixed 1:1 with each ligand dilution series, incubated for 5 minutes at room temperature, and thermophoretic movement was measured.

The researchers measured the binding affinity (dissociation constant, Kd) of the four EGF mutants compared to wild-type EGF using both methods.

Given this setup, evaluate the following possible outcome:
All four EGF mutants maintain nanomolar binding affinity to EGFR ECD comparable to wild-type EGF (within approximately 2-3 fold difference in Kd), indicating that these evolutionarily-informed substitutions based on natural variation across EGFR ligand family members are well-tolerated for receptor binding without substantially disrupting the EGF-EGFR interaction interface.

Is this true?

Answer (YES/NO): YES